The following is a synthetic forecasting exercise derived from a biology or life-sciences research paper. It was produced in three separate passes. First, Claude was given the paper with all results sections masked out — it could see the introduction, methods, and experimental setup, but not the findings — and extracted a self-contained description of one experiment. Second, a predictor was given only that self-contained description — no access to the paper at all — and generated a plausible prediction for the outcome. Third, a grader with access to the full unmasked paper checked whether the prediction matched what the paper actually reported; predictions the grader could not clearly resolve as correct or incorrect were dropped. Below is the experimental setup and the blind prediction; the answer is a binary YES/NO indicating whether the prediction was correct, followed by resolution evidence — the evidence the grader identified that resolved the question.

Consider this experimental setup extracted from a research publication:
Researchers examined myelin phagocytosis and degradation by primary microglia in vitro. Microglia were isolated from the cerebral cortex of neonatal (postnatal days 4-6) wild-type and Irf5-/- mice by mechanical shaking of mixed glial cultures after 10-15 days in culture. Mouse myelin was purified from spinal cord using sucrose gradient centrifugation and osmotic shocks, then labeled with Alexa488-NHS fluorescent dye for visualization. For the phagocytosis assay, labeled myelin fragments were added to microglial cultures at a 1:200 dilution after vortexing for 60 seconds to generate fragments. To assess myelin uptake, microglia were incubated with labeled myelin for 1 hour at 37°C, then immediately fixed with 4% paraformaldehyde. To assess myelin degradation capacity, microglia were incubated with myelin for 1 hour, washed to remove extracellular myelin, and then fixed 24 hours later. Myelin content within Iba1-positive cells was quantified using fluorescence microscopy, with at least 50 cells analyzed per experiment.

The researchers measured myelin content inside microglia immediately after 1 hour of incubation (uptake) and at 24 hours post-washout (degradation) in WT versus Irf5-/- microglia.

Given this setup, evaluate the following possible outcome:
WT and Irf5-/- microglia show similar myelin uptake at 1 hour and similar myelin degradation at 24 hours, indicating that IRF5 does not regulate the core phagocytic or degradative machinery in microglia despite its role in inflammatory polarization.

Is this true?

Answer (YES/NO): NO